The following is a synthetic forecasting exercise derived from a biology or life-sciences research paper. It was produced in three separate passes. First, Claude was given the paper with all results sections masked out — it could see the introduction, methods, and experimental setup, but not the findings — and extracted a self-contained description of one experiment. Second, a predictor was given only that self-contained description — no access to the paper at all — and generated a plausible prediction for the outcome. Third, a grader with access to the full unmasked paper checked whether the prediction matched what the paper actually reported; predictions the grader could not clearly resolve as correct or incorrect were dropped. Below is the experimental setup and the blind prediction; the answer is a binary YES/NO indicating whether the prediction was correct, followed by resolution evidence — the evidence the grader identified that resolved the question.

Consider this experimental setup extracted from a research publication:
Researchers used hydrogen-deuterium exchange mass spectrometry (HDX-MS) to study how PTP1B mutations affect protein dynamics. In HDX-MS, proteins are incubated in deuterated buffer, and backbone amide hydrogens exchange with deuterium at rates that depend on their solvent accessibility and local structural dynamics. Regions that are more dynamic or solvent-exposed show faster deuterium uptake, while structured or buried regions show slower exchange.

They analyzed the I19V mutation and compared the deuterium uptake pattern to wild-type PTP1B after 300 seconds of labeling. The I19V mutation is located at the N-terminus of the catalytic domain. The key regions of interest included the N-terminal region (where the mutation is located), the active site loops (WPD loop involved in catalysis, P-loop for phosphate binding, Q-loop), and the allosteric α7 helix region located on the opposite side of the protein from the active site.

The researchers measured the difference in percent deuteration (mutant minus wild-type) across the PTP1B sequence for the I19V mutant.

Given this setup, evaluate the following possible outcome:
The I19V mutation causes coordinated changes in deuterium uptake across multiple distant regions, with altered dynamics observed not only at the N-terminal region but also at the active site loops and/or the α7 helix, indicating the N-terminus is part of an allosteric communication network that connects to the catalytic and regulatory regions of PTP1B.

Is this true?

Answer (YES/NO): NO